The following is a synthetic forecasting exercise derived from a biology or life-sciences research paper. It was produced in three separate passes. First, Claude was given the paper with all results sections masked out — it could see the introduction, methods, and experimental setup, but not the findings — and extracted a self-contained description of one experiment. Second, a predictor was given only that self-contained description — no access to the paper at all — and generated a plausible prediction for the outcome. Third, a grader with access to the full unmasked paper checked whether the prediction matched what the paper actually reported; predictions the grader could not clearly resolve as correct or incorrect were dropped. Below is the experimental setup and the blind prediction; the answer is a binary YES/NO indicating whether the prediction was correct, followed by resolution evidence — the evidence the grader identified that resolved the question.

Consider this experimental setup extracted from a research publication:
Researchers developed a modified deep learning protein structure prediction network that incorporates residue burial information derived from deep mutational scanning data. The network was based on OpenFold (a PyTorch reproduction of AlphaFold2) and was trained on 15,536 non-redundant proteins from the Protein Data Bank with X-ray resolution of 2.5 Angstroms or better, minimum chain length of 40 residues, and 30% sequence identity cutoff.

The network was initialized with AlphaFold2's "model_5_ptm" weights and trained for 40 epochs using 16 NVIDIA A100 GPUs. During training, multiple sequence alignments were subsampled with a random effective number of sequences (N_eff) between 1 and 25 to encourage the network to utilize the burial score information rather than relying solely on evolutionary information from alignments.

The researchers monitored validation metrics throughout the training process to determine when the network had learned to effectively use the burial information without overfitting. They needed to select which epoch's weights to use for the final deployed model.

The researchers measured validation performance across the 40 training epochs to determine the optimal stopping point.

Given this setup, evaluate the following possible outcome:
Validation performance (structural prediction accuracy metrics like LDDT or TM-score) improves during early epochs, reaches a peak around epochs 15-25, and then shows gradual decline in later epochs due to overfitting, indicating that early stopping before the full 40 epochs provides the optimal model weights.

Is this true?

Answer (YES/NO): NO